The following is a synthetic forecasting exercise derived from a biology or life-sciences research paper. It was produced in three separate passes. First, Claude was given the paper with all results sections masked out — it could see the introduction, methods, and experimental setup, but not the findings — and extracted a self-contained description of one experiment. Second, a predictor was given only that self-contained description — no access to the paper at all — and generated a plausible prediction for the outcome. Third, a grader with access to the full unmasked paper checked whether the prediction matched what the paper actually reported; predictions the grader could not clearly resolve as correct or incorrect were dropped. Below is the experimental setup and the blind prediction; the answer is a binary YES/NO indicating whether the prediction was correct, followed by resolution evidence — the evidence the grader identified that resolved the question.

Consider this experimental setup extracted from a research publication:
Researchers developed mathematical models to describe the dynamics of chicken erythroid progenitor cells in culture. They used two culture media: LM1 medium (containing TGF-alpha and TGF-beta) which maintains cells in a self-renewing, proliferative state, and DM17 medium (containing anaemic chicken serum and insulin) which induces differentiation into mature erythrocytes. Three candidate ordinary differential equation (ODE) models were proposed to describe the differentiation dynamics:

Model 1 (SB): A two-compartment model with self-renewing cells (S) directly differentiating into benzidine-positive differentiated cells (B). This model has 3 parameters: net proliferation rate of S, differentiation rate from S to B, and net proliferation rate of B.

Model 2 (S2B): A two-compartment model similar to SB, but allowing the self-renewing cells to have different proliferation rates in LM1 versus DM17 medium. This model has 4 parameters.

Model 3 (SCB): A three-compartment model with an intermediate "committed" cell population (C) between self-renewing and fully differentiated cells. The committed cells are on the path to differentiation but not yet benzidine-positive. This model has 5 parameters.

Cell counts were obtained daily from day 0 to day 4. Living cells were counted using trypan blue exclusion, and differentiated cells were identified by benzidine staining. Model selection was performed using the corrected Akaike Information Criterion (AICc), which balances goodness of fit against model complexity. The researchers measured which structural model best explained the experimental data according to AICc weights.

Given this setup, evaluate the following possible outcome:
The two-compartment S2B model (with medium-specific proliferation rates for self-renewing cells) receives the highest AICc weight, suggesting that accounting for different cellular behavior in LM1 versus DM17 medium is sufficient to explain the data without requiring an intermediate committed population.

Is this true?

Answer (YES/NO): NO